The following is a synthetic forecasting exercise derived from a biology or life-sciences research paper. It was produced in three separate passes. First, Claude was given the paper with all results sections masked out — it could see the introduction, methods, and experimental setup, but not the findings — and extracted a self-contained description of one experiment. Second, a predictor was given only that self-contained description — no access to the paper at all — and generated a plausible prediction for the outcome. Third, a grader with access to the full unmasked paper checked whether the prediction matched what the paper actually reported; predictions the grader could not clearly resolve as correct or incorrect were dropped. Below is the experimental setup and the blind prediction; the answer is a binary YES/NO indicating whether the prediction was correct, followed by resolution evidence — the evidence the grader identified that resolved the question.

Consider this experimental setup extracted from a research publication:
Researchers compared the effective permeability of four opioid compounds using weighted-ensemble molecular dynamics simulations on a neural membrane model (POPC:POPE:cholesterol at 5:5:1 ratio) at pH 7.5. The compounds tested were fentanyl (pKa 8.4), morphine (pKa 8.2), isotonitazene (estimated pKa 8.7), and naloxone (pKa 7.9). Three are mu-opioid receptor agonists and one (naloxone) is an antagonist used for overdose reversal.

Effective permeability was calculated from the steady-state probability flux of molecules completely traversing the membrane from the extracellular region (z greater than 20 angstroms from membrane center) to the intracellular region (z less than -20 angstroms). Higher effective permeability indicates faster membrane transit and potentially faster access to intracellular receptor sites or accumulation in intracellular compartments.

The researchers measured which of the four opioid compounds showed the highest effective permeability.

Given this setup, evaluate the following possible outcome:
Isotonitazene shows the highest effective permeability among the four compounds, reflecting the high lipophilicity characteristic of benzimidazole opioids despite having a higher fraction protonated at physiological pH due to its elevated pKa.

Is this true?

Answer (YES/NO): NO